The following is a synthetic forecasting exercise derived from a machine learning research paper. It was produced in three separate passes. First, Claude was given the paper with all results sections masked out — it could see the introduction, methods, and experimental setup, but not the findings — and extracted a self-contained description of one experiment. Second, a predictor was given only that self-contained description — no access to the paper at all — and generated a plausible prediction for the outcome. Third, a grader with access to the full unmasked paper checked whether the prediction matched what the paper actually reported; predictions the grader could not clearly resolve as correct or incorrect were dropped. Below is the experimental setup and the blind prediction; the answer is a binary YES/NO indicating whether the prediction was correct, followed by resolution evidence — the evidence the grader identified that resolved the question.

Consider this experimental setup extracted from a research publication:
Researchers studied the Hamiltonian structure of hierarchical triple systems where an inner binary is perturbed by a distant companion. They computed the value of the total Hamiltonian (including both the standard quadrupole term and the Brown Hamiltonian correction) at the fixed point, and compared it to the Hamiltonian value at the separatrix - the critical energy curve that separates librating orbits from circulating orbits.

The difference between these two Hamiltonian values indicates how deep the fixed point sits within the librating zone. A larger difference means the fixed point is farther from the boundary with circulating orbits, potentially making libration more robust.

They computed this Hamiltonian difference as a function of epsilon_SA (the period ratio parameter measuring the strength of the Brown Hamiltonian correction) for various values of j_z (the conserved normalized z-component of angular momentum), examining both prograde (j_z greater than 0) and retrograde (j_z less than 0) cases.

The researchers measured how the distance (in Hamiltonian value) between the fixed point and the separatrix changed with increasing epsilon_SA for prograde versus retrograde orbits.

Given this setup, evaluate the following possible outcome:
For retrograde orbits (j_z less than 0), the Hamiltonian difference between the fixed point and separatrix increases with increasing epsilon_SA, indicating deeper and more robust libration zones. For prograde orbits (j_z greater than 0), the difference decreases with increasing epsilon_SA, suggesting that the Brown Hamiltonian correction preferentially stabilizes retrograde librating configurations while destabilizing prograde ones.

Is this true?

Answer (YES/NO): YES